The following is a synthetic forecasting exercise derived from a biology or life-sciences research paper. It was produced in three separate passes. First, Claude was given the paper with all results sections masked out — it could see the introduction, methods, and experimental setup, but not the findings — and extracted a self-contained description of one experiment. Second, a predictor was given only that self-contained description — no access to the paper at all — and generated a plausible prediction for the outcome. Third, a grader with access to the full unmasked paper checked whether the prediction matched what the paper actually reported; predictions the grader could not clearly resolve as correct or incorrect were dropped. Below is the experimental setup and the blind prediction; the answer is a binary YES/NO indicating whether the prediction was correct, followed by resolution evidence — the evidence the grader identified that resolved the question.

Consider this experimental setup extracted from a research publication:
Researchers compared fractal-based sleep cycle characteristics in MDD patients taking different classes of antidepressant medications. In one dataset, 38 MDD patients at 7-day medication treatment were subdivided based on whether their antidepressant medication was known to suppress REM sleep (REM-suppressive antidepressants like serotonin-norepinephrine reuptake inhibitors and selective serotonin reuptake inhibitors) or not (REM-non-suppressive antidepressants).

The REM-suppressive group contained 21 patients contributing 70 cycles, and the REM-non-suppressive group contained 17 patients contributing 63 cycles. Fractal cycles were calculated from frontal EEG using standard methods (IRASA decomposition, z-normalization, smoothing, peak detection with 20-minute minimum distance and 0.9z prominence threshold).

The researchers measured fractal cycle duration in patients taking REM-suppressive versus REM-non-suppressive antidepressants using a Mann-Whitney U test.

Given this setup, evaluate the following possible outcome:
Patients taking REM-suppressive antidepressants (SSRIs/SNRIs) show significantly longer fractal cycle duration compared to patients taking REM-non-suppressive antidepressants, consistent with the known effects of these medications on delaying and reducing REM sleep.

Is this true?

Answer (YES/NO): YES